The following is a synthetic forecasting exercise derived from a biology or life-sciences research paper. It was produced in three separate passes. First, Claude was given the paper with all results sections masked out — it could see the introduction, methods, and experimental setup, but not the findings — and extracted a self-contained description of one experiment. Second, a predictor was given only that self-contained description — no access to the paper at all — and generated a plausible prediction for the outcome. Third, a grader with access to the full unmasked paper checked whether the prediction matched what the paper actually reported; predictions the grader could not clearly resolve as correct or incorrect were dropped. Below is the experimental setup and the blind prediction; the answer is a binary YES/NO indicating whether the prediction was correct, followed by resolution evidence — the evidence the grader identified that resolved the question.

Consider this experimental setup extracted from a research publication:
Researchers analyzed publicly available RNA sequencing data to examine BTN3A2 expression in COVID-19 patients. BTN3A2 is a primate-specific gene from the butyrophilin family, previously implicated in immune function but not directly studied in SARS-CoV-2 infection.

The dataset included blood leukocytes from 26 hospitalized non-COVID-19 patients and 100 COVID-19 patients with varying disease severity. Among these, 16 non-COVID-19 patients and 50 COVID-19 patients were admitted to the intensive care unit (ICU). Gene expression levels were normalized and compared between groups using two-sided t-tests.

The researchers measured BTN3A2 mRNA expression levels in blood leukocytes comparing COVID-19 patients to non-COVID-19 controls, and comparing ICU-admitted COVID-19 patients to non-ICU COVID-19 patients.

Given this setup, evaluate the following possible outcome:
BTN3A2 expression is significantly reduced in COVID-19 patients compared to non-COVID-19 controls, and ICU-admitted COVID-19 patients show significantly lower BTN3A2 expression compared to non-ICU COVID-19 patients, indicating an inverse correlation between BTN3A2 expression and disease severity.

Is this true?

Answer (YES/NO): NO